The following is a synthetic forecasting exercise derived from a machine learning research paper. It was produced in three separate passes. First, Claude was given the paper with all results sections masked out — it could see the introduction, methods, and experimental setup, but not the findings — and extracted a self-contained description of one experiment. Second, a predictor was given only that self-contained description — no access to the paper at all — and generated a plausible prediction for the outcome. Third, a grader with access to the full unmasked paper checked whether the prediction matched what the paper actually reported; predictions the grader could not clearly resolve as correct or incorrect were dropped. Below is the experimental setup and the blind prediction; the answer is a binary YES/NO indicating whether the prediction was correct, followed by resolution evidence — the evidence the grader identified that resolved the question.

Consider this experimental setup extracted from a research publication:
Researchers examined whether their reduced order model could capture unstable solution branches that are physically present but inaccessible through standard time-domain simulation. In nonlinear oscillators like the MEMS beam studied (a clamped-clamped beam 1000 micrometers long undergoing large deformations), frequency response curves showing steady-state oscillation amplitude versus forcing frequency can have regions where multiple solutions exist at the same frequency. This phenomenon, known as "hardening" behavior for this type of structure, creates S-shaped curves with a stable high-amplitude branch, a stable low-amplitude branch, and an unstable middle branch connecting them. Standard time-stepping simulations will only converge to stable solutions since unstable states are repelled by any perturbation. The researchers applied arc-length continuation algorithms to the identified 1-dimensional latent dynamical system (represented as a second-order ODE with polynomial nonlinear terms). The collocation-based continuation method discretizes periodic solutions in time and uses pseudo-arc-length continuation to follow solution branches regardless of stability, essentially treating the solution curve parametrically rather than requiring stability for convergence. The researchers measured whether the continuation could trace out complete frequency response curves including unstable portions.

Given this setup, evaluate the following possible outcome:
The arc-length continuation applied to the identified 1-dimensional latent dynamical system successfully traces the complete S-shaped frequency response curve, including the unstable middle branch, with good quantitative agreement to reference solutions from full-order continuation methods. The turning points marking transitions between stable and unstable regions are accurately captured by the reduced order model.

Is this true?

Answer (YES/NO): YES